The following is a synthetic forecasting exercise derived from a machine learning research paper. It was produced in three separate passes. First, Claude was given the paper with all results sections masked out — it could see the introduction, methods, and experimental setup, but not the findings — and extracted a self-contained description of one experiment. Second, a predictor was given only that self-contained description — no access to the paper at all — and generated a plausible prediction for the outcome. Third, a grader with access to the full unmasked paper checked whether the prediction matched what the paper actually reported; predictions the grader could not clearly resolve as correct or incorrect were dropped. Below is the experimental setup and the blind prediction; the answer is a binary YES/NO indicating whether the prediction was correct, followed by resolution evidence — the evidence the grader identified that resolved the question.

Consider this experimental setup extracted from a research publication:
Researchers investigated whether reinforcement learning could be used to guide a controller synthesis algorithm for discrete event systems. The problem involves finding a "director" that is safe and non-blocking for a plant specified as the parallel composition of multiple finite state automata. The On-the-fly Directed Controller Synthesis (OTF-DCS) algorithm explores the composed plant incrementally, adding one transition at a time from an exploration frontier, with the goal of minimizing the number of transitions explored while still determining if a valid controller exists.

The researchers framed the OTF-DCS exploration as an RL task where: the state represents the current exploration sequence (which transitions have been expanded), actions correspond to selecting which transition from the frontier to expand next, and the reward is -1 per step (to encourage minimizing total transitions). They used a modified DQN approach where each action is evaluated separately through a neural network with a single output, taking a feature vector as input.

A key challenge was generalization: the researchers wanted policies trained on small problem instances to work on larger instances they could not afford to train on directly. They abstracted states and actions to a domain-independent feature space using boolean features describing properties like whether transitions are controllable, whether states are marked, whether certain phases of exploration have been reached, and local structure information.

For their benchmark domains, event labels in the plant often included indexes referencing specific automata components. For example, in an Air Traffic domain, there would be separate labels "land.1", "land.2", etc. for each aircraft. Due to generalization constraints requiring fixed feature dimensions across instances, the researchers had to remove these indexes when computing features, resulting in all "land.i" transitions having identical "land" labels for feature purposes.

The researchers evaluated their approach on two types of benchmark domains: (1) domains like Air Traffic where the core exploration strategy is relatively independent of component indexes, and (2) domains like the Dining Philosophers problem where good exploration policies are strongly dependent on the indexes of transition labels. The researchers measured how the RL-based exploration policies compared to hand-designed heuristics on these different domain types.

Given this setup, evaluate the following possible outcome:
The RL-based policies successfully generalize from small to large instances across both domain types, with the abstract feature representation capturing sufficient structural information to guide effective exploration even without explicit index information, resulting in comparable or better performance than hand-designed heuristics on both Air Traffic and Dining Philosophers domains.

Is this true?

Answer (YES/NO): NO